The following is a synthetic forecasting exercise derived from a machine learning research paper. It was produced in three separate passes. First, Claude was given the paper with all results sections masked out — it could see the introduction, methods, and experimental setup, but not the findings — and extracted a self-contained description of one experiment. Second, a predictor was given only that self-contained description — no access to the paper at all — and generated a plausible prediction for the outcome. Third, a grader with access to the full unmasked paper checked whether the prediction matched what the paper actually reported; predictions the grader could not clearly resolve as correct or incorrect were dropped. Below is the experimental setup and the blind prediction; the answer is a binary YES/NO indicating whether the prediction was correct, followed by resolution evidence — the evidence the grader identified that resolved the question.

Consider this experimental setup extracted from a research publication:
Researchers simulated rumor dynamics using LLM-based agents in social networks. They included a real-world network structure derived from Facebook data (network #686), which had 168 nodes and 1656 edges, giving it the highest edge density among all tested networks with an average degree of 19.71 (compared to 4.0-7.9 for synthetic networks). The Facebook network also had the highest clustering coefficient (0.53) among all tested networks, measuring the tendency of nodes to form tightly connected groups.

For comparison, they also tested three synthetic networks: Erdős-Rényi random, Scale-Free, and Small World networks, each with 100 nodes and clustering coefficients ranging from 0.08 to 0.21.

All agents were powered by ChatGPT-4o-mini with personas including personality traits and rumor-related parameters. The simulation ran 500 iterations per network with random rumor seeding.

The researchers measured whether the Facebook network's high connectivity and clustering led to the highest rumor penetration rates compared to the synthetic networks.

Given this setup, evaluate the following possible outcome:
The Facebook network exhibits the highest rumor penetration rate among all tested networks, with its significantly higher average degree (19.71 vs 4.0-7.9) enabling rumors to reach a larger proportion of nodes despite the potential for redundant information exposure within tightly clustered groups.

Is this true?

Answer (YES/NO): NO